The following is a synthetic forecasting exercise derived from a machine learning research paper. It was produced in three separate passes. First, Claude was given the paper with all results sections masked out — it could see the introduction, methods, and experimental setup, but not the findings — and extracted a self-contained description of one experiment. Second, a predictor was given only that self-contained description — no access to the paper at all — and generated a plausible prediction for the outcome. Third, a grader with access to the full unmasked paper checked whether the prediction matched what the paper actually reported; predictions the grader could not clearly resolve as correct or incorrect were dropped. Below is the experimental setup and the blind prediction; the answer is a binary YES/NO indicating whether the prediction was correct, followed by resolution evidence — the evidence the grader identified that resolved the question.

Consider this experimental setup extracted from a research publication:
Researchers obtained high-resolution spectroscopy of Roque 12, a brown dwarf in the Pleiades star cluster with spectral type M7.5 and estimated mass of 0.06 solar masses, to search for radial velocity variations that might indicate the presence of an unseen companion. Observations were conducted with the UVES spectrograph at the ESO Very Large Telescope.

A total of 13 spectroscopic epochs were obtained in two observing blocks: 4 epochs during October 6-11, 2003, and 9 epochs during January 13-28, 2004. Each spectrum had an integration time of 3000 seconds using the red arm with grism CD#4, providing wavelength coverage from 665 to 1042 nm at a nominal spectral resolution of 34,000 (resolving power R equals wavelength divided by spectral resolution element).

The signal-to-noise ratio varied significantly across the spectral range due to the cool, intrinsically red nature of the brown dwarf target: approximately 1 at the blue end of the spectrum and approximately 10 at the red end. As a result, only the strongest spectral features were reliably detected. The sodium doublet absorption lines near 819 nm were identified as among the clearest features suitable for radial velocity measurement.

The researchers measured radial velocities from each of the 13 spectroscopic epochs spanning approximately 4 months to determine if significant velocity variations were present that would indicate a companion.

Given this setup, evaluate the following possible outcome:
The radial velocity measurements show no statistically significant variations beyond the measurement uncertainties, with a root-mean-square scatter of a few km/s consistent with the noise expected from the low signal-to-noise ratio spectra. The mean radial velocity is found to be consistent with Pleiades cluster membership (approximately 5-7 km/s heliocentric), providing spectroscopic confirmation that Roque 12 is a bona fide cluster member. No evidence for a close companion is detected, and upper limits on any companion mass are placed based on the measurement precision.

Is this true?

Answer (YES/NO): NO